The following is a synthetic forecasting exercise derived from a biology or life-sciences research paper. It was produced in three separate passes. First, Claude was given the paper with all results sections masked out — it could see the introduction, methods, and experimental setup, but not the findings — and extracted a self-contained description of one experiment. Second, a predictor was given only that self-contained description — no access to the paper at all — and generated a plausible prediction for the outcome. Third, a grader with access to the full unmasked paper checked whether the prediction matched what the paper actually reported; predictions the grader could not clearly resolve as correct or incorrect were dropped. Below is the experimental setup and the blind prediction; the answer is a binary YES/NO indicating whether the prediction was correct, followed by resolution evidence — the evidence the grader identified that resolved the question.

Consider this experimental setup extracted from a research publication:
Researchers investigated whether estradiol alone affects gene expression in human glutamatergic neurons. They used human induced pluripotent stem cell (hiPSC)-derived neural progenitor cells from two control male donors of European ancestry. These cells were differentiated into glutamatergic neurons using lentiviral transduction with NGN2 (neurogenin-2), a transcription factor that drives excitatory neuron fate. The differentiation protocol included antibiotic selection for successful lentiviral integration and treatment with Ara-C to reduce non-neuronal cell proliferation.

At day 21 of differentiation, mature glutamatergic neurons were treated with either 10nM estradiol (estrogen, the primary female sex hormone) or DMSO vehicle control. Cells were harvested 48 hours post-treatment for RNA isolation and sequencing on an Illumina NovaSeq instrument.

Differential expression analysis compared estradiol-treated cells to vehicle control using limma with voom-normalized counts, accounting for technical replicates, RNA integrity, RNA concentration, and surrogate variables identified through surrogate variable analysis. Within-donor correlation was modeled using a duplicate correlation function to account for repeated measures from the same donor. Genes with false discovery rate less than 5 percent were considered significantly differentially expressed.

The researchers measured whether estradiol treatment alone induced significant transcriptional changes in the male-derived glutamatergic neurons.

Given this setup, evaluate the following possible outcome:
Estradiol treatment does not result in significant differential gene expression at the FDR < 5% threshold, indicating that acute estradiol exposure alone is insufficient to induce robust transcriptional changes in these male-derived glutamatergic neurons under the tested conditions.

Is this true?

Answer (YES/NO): YES